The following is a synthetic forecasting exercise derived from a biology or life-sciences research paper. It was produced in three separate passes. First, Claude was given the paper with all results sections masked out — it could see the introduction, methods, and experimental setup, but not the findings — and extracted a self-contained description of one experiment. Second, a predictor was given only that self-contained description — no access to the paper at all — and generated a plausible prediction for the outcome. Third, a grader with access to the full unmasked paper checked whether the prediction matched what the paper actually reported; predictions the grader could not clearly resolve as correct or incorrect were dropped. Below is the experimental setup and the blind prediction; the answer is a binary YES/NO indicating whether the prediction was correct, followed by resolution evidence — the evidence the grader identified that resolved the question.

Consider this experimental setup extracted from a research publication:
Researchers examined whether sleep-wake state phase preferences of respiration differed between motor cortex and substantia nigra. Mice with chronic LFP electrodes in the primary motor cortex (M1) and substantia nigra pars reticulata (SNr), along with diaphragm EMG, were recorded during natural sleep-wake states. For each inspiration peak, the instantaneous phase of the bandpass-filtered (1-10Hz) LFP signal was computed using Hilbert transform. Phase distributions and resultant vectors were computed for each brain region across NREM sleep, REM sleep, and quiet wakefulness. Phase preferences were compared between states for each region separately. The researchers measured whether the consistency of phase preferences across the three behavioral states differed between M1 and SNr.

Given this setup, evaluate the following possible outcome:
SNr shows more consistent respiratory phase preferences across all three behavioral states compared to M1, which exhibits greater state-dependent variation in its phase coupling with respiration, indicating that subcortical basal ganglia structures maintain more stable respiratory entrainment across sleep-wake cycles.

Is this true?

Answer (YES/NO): NO